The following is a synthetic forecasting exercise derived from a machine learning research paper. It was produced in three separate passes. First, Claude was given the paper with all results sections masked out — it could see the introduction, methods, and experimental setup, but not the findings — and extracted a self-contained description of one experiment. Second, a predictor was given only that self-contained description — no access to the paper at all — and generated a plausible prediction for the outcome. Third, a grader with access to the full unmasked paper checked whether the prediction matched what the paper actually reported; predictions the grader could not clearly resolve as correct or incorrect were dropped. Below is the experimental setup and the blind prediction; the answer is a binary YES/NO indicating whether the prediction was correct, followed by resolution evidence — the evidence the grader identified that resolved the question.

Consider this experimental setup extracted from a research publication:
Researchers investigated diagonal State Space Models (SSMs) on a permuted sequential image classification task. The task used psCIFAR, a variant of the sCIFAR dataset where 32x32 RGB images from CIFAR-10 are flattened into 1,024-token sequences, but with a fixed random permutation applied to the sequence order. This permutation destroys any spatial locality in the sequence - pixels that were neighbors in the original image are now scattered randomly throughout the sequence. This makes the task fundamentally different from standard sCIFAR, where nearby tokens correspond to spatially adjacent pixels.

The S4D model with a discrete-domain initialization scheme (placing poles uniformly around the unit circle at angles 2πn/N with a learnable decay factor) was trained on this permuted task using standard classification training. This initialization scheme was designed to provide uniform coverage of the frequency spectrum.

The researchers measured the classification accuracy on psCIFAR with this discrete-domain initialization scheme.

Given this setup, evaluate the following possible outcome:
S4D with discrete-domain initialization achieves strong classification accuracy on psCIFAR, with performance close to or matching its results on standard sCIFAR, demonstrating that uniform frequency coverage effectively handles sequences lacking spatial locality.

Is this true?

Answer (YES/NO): NO